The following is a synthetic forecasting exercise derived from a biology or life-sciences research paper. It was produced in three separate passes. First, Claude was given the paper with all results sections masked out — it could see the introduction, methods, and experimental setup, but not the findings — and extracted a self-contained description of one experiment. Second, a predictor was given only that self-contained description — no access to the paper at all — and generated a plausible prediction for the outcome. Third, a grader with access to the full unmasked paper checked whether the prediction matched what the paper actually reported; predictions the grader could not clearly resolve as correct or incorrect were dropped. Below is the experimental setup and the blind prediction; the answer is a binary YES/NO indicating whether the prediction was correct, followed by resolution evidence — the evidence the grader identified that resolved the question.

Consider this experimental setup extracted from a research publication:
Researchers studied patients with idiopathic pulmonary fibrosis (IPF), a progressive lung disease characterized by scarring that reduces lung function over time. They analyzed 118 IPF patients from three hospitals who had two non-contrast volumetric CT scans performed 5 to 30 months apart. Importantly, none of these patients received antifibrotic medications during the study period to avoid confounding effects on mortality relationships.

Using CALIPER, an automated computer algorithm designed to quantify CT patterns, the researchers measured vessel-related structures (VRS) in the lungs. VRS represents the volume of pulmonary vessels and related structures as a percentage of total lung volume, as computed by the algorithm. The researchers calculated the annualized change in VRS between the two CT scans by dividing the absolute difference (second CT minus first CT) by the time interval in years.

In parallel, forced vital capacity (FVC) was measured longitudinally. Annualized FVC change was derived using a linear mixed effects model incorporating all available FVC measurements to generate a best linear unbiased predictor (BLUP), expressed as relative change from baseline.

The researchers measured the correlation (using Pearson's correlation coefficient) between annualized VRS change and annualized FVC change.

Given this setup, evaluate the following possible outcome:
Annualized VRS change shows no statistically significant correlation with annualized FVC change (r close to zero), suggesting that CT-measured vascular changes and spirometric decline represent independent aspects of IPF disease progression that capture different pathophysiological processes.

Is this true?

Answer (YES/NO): NO